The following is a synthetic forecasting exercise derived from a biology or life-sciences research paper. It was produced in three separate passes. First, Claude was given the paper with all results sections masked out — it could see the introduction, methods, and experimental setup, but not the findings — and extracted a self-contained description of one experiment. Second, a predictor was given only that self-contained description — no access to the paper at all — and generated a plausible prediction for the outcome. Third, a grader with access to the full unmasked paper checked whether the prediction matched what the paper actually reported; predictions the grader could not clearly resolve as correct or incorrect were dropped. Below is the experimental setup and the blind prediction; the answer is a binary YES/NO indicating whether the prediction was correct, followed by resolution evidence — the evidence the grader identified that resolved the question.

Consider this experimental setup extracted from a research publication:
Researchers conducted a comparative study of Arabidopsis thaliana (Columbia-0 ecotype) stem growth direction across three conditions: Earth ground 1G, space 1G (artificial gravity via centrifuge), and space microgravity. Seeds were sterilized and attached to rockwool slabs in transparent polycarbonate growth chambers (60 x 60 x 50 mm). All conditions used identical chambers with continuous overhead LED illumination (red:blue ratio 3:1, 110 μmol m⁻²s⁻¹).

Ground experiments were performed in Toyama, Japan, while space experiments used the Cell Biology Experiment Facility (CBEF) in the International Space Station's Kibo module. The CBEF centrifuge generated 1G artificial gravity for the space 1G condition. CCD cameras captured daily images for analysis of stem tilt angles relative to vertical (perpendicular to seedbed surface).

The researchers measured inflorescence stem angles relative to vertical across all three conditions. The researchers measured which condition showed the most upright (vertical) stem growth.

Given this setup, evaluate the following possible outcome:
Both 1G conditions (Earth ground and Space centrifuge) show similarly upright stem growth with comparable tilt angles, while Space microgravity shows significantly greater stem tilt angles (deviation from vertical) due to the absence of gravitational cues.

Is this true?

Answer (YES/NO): NO